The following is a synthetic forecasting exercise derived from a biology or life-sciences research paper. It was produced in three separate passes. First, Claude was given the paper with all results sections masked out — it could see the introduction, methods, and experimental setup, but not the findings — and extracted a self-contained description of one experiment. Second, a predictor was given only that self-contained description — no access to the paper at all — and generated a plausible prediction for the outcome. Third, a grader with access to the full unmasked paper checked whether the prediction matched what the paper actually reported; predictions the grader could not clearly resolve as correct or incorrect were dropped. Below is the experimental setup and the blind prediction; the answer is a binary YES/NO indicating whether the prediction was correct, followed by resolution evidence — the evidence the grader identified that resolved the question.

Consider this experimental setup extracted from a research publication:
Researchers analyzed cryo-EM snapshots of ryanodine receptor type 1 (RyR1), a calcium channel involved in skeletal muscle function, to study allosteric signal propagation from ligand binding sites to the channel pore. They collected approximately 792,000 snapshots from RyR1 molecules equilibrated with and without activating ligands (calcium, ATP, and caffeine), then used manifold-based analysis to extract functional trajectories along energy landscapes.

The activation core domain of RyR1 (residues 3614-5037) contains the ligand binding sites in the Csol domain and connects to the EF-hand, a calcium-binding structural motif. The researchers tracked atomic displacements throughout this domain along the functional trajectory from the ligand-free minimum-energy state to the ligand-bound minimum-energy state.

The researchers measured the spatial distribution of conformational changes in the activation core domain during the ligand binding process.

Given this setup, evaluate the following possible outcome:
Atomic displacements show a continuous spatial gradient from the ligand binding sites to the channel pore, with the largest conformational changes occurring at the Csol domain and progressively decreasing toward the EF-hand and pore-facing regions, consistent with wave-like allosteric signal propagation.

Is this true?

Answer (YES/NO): NO